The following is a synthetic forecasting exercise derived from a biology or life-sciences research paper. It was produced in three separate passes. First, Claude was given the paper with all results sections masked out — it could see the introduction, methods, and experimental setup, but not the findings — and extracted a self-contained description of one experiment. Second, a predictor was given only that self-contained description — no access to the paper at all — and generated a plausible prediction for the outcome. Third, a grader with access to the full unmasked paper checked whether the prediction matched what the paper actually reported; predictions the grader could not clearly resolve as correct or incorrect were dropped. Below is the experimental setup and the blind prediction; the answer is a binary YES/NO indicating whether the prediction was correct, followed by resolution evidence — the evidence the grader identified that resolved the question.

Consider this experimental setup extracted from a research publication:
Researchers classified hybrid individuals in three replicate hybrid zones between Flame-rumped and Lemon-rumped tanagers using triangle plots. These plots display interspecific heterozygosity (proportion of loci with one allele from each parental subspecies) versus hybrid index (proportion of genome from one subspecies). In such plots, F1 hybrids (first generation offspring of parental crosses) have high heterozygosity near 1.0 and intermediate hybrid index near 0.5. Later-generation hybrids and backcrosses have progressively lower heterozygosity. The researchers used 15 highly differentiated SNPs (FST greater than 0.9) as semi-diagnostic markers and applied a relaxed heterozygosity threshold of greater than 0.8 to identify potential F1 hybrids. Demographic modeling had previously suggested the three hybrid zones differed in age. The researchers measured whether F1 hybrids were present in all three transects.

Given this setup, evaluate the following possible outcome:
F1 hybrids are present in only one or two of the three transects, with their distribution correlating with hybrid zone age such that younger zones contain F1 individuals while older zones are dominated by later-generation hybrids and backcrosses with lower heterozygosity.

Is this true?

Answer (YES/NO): YES